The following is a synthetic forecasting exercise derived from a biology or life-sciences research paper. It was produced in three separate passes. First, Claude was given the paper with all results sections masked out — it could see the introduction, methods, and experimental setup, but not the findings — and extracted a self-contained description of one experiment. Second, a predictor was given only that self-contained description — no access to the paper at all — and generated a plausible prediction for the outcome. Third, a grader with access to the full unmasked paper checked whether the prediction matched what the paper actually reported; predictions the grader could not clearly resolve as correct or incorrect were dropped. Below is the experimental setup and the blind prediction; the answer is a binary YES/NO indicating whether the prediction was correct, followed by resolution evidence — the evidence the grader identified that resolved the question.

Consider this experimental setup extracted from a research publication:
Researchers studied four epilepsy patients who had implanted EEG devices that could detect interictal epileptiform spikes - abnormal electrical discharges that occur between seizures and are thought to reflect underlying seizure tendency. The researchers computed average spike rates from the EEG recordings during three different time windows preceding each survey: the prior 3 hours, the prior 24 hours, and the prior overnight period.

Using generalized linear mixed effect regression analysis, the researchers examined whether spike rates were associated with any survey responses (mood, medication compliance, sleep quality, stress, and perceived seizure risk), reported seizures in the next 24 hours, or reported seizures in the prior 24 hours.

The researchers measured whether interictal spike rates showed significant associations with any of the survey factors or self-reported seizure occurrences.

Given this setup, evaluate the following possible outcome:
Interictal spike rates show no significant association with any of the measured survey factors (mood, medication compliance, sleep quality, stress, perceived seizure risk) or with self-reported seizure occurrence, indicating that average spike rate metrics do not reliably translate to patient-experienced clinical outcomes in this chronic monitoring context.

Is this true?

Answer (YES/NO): YES